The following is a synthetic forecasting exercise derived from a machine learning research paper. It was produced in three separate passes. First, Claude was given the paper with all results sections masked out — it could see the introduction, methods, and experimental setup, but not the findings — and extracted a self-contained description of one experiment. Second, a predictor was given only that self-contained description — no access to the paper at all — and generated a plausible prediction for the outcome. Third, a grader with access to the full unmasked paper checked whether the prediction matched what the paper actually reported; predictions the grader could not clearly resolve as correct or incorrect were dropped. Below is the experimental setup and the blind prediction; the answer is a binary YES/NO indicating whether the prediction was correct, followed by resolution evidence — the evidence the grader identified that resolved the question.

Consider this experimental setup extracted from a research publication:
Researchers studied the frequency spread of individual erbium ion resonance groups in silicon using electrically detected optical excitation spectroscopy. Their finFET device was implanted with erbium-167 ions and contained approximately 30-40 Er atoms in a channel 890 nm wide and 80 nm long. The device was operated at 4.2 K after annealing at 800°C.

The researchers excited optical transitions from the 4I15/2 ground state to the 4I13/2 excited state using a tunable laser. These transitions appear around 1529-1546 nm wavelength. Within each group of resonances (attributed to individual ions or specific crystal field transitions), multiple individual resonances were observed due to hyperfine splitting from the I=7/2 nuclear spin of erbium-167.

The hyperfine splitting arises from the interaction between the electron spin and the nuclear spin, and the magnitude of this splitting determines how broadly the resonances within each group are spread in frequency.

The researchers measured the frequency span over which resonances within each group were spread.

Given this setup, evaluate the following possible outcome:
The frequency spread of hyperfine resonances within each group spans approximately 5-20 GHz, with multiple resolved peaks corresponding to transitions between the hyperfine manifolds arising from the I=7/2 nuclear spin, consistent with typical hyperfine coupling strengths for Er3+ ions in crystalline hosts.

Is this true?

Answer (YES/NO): NO